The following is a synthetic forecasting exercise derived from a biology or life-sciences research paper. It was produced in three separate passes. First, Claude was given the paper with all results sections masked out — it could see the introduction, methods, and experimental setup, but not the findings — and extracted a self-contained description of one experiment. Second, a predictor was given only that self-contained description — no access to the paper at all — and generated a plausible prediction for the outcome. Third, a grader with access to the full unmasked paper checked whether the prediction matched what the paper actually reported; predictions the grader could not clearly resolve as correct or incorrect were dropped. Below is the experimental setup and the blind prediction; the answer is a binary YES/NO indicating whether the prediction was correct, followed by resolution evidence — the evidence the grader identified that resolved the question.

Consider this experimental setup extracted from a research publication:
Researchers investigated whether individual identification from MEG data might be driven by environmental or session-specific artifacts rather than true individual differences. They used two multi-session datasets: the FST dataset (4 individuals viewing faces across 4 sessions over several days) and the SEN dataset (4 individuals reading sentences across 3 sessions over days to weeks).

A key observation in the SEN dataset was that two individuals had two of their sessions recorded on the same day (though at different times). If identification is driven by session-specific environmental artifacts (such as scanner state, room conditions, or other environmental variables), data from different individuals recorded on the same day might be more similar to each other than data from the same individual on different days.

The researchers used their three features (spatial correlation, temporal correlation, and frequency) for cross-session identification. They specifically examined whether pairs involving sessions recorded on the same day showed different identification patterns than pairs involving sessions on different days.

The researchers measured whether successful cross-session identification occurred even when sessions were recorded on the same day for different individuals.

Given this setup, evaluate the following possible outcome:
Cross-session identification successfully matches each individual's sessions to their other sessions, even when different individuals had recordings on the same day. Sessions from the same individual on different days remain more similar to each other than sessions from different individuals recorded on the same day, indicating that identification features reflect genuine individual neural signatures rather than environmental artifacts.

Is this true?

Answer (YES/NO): YES